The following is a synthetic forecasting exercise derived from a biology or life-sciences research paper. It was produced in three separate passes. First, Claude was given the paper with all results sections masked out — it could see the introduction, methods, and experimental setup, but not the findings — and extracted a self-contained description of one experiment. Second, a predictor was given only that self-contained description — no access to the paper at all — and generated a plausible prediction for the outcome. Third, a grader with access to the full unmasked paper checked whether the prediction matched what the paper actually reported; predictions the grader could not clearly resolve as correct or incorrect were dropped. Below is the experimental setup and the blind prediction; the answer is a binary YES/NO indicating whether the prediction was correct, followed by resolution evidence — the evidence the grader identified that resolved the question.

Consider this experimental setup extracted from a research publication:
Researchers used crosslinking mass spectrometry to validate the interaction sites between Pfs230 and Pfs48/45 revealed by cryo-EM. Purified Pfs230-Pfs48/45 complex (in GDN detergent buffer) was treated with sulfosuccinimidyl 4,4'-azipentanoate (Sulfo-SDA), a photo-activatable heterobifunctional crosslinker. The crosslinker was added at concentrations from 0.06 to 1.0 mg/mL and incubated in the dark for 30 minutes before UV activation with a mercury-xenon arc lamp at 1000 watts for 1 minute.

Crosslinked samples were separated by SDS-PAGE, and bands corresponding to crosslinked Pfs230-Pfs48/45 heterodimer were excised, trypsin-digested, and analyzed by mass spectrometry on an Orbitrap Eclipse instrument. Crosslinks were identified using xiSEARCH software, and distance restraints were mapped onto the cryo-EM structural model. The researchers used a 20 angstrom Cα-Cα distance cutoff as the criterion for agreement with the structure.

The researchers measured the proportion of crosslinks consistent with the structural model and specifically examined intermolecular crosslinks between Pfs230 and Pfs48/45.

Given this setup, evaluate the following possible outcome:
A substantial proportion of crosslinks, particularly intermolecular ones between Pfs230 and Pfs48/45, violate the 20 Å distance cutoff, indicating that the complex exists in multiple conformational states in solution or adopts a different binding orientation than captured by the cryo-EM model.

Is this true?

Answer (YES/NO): NO